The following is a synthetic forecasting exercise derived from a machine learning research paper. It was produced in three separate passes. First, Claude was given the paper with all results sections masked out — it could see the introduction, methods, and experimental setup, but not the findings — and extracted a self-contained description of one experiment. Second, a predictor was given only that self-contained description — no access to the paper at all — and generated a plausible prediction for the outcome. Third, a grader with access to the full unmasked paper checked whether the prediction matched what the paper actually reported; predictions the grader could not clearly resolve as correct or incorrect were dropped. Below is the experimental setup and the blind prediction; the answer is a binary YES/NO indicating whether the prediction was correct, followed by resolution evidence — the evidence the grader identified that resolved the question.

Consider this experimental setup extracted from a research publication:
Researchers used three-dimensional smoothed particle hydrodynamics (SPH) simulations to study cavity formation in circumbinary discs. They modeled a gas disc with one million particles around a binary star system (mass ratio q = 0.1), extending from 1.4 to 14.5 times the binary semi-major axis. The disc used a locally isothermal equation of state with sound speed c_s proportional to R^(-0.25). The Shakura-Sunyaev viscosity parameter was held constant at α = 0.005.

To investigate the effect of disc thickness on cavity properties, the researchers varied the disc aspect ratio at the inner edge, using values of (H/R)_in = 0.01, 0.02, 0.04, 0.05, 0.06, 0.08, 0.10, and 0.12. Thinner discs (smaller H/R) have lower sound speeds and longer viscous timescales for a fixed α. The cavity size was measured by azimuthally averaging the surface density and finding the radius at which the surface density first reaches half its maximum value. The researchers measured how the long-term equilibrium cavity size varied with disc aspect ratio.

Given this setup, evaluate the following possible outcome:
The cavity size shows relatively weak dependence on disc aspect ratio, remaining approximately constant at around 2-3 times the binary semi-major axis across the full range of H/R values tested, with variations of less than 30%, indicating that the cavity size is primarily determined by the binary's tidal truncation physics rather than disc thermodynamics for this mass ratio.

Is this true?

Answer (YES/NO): NO